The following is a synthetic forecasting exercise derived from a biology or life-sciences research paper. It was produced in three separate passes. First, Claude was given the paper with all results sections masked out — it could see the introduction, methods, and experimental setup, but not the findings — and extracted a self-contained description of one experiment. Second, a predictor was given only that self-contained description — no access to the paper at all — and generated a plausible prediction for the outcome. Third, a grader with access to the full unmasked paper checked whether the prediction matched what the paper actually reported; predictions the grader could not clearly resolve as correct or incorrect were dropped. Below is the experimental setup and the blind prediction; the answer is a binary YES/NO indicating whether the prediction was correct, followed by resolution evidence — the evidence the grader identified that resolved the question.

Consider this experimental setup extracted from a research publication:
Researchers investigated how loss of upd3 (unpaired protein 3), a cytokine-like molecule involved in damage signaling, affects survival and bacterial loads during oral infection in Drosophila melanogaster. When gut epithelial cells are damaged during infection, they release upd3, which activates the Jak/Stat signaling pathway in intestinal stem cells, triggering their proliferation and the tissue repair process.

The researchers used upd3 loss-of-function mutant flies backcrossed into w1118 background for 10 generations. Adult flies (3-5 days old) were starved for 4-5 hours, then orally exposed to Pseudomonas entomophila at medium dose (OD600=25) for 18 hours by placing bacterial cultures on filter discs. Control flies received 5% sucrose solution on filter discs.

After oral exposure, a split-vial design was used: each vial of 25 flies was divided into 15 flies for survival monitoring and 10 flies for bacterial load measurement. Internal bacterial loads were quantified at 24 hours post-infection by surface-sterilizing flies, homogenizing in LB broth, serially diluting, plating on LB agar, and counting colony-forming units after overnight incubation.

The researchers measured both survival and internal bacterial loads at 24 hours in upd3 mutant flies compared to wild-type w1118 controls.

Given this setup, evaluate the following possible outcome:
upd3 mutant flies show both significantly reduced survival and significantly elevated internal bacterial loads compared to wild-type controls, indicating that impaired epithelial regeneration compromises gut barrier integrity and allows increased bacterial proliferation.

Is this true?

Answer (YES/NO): YES